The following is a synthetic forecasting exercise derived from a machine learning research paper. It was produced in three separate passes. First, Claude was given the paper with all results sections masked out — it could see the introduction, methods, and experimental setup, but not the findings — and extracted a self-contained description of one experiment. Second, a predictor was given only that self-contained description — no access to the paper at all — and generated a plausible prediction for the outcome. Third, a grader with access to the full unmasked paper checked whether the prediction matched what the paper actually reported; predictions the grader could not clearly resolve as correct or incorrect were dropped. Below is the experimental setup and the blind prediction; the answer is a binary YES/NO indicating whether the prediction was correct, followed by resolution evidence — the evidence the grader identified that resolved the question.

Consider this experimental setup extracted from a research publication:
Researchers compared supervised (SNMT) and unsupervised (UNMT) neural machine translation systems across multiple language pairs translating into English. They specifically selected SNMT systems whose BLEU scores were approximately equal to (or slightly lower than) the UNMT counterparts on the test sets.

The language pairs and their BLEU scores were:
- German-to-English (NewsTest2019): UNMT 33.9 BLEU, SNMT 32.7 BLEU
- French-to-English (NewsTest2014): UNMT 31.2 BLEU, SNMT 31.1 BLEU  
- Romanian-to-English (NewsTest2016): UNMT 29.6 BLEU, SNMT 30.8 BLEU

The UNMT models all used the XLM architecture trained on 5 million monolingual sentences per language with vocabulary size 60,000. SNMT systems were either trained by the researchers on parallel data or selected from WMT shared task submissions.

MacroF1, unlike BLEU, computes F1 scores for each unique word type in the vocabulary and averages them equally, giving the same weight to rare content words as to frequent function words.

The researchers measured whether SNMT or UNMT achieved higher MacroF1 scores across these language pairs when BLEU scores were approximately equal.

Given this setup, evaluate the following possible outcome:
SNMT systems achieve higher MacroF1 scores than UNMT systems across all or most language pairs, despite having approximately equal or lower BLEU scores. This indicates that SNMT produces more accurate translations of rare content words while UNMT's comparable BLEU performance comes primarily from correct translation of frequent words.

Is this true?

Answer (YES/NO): YES